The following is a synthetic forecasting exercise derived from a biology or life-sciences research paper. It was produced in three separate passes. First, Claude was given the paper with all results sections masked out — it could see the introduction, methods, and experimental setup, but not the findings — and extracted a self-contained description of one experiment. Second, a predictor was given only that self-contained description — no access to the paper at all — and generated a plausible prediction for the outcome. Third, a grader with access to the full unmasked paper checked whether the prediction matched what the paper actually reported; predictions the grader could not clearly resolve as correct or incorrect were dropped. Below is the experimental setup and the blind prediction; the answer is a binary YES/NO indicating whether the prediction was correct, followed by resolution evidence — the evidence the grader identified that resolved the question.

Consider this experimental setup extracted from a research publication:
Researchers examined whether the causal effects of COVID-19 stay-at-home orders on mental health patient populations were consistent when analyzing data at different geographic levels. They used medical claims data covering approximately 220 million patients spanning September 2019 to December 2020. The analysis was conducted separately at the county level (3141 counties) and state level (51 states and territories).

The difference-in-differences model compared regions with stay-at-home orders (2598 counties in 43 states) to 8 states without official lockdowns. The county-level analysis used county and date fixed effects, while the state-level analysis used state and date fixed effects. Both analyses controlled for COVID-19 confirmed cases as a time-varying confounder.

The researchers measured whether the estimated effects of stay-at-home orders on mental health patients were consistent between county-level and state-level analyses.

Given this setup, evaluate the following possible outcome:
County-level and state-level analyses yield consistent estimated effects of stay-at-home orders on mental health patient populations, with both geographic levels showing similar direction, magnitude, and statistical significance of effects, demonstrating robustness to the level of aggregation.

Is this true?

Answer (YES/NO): YES